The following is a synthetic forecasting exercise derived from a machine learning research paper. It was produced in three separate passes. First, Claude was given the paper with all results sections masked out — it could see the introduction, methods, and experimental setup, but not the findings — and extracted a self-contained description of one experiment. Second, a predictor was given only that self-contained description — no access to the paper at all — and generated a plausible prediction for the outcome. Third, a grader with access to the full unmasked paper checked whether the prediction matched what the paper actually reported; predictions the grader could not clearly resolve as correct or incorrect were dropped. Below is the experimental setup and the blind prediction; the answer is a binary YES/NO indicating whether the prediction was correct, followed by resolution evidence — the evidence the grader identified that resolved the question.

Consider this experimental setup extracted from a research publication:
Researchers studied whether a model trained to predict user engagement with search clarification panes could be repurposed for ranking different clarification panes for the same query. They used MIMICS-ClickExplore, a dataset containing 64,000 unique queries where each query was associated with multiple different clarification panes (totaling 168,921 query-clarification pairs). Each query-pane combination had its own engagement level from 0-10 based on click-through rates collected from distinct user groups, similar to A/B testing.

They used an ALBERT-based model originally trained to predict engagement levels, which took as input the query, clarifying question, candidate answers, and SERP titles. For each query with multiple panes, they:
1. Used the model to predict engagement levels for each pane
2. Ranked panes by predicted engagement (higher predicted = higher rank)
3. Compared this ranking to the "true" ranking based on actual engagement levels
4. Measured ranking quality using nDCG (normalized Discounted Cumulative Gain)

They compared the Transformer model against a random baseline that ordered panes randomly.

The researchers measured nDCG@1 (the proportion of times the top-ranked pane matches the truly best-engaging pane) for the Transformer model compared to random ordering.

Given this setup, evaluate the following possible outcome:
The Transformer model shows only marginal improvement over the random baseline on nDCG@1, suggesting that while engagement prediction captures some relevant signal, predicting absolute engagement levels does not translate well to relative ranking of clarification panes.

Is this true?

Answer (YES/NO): YES